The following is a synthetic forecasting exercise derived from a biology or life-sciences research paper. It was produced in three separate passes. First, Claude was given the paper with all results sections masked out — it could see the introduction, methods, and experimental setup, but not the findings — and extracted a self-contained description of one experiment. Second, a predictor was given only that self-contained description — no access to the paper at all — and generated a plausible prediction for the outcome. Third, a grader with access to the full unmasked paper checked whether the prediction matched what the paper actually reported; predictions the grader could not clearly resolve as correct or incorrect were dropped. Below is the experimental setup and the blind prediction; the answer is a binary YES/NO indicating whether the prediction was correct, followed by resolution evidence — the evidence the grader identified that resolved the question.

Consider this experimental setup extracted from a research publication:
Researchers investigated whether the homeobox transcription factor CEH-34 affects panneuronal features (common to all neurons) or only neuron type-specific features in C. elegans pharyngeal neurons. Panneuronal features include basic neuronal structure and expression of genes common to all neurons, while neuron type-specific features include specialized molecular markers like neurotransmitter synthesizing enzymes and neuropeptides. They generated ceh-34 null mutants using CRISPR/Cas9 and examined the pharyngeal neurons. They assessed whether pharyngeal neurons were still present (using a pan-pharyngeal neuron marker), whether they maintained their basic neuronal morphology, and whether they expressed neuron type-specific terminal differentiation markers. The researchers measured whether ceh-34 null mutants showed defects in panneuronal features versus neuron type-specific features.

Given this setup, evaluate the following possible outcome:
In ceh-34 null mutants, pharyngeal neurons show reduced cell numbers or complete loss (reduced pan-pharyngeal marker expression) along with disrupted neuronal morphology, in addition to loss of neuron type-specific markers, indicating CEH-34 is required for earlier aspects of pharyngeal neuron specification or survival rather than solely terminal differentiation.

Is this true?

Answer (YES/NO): NO